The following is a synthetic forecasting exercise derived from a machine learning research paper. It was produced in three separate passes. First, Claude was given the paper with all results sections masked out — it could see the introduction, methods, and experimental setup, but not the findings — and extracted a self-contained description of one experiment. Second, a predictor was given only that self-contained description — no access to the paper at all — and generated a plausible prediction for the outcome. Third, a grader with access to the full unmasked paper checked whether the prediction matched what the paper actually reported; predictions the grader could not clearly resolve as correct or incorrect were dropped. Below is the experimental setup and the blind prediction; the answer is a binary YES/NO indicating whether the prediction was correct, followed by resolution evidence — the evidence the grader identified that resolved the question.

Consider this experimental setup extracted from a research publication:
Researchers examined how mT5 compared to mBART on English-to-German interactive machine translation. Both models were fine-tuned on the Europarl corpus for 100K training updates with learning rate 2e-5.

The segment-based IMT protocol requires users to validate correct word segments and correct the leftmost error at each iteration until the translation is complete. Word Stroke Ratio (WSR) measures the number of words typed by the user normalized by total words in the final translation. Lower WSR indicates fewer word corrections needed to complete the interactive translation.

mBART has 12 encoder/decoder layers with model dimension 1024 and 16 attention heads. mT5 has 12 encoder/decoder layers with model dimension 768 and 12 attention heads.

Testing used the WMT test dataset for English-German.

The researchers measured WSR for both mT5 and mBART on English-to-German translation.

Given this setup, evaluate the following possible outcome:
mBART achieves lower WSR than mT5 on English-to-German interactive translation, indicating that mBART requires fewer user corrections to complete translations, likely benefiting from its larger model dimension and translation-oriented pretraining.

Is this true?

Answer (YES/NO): YES